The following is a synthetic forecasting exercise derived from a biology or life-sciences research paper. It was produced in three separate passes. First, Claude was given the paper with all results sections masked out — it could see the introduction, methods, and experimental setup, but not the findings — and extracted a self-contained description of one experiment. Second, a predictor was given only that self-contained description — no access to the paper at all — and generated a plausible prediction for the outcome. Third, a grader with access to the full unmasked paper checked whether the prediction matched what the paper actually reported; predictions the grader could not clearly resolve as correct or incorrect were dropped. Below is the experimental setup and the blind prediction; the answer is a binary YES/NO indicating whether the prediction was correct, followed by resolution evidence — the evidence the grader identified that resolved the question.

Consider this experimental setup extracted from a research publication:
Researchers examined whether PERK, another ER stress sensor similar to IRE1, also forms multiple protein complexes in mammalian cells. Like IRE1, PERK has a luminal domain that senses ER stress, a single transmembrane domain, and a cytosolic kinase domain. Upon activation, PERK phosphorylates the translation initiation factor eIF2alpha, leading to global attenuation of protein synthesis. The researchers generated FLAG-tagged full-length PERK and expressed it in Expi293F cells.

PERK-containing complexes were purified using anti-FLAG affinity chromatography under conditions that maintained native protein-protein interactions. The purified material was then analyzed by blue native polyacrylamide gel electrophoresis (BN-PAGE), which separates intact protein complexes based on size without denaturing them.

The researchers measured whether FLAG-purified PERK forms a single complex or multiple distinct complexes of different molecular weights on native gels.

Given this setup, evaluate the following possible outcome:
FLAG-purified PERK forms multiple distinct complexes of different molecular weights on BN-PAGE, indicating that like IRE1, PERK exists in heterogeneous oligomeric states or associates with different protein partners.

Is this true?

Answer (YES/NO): YES